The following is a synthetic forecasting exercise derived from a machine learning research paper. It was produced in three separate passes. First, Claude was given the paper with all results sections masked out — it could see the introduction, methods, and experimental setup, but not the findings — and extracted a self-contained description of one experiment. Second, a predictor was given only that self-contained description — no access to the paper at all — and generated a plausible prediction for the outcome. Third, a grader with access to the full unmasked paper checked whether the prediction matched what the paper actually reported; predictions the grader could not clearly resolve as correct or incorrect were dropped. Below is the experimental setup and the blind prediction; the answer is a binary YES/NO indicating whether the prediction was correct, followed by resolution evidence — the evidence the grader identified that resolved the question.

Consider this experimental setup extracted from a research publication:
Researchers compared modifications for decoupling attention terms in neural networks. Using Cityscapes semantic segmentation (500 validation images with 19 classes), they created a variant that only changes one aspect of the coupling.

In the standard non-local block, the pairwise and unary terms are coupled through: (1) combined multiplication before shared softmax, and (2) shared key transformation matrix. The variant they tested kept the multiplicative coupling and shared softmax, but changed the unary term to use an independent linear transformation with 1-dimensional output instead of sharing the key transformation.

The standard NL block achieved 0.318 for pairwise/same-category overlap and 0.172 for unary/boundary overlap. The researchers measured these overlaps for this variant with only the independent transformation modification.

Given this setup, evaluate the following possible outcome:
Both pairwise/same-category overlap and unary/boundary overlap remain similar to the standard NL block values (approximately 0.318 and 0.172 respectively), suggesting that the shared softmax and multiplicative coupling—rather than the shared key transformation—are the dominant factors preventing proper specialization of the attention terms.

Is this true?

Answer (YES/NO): NO